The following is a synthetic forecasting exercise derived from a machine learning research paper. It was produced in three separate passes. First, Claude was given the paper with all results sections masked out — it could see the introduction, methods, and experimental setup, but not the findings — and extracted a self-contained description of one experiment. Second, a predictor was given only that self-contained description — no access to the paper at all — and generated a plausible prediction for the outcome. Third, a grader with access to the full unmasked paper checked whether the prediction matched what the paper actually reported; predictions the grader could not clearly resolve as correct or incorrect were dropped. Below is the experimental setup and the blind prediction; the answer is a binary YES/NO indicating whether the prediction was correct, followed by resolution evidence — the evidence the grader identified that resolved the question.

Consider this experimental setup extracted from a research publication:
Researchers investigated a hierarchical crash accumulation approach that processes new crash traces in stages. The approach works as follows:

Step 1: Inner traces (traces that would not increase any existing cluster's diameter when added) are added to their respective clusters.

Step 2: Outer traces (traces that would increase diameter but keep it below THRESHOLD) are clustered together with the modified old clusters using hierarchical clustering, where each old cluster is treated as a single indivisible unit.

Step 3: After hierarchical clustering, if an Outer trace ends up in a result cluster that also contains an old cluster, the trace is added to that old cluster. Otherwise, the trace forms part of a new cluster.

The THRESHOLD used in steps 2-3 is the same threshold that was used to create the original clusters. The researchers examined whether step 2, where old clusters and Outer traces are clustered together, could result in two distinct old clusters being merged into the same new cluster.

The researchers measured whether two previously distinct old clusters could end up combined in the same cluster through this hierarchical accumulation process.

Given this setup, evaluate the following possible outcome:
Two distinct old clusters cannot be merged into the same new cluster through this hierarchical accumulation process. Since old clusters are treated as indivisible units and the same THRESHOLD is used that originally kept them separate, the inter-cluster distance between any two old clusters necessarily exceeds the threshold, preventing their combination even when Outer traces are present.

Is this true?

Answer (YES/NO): YES